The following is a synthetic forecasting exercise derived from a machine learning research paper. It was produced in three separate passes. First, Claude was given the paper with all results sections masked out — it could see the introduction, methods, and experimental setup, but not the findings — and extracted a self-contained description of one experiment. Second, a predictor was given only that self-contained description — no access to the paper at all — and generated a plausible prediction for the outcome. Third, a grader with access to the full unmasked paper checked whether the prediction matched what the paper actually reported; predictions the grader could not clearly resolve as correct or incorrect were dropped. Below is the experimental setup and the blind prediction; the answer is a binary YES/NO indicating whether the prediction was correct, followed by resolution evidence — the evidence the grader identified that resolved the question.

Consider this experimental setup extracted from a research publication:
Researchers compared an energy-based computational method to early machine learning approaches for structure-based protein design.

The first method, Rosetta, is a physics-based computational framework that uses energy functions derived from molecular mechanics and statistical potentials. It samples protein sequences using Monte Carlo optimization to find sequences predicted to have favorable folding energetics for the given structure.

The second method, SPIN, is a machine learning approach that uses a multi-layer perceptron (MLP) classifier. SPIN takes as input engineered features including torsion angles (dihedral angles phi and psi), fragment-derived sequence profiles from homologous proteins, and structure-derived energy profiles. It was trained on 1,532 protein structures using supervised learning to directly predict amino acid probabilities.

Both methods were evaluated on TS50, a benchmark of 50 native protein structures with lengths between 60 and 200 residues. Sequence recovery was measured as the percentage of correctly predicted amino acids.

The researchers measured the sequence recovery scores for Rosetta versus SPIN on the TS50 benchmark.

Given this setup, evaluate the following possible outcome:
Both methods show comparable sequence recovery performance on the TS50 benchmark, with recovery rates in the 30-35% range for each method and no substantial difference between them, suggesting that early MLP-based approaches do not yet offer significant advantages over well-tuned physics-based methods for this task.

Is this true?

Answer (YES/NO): YES